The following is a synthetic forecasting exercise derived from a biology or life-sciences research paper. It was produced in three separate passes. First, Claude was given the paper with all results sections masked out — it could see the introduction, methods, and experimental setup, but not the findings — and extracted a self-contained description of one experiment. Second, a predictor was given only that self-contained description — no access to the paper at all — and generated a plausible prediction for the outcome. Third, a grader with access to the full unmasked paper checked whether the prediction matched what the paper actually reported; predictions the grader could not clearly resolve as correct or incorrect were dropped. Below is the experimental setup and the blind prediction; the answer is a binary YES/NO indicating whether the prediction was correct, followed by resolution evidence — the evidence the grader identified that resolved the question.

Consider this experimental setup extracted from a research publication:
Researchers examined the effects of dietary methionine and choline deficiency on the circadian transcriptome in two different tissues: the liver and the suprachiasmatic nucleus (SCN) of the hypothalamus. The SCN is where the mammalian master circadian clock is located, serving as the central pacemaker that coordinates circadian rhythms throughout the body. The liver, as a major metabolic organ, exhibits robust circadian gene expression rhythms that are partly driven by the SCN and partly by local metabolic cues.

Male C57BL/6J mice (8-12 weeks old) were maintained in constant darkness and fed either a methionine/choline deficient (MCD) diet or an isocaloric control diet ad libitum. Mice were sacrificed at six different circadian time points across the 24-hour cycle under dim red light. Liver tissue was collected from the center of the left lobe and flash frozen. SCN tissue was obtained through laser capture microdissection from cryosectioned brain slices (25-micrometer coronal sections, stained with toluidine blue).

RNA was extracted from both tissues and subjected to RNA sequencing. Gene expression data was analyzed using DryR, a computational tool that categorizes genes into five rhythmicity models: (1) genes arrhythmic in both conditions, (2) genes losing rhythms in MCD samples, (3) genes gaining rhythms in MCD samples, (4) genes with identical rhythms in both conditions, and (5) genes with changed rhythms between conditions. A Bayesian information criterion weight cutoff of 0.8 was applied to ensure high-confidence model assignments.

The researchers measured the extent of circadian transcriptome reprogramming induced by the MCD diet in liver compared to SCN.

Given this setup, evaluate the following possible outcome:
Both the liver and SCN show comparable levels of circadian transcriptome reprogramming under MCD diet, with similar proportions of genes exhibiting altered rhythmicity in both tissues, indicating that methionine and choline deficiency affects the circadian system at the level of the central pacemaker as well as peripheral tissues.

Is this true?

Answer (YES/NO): NO